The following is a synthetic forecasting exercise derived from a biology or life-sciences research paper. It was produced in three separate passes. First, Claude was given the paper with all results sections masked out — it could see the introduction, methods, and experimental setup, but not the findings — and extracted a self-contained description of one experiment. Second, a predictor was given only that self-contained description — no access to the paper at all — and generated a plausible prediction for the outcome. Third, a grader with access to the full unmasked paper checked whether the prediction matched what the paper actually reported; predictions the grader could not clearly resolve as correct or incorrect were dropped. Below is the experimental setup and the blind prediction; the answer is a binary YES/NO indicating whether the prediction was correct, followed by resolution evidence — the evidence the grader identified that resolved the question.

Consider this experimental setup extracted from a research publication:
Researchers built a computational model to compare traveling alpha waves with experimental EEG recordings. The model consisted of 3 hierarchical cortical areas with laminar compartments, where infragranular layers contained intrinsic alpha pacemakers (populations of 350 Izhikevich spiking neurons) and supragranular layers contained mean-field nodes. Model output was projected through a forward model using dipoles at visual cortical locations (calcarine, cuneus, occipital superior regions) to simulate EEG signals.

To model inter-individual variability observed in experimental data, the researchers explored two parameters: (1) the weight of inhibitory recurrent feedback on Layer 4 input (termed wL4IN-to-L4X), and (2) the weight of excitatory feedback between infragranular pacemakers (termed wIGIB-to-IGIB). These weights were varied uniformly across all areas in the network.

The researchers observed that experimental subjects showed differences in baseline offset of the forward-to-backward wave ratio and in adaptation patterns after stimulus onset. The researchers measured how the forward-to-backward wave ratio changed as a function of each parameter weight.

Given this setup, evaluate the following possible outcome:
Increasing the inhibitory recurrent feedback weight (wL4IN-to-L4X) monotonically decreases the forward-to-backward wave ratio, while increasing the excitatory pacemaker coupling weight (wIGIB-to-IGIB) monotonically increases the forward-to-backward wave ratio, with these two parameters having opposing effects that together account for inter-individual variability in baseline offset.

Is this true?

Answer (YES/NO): NO